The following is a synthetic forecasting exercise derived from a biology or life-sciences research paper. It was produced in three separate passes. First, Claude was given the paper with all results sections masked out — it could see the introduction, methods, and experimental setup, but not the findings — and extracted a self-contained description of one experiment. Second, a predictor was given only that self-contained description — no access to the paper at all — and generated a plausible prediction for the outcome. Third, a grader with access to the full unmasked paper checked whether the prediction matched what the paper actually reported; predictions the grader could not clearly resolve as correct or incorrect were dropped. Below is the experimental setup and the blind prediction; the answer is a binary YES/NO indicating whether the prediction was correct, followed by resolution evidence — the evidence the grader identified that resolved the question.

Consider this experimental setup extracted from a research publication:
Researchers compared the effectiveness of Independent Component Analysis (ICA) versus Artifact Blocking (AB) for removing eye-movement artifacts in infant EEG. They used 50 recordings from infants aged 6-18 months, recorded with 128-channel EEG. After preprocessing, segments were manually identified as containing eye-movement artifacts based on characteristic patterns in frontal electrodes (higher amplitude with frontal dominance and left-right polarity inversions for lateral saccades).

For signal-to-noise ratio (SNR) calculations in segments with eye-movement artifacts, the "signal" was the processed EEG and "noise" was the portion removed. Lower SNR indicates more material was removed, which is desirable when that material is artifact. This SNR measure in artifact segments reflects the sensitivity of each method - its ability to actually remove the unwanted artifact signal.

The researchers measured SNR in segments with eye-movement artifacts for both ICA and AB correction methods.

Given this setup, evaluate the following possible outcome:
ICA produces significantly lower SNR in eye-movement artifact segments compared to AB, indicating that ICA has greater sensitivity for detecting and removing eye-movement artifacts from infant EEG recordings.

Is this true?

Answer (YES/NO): YES